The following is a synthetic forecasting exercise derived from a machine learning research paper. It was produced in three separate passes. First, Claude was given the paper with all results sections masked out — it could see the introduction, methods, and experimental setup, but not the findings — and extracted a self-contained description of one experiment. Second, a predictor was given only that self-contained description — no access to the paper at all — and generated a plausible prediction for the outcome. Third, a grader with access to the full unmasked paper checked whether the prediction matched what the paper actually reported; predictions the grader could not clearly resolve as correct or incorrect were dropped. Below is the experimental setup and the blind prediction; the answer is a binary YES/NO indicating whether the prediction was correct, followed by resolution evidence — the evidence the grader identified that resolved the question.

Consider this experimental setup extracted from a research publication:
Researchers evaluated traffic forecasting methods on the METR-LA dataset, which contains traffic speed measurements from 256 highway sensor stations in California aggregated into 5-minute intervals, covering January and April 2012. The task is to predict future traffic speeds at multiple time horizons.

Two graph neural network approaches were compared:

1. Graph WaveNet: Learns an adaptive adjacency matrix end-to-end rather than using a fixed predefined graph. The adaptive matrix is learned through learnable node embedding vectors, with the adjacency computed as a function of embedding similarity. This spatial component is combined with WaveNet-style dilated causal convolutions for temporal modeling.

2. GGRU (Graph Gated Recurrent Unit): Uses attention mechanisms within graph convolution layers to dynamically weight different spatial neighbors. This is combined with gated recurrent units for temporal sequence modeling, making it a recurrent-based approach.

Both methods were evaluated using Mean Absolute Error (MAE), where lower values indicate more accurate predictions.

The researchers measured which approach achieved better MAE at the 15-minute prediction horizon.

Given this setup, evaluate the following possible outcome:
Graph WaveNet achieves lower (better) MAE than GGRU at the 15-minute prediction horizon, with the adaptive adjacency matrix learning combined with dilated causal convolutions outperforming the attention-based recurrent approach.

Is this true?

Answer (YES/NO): YES